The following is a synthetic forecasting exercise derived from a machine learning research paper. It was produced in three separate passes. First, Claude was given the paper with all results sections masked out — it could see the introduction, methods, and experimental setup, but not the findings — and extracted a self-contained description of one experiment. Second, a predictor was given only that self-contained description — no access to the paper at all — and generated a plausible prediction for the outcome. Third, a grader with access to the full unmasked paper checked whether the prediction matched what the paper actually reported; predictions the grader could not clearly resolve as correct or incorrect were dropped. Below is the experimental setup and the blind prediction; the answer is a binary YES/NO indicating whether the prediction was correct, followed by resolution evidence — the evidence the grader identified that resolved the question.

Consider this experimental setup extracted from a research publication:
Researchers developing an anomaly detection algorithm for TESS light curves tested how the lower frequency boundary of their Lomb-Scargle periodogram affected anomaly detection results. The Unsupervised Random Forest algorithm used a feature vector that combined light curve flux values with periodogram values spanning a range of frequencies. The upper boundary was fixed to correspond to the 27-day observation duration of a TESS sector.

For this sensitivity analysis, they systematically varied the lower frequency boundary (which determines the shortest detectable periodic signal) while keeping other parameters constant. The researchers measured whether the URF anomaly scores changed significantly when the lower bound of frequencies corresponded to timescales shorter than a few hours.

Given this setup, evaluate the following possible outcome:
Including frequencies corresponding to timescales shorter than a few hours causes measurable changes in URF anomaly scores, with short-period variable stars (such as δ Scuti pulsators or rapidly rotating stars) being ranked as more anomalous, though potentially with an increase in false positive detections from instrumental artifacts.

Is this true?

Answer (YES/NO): NO